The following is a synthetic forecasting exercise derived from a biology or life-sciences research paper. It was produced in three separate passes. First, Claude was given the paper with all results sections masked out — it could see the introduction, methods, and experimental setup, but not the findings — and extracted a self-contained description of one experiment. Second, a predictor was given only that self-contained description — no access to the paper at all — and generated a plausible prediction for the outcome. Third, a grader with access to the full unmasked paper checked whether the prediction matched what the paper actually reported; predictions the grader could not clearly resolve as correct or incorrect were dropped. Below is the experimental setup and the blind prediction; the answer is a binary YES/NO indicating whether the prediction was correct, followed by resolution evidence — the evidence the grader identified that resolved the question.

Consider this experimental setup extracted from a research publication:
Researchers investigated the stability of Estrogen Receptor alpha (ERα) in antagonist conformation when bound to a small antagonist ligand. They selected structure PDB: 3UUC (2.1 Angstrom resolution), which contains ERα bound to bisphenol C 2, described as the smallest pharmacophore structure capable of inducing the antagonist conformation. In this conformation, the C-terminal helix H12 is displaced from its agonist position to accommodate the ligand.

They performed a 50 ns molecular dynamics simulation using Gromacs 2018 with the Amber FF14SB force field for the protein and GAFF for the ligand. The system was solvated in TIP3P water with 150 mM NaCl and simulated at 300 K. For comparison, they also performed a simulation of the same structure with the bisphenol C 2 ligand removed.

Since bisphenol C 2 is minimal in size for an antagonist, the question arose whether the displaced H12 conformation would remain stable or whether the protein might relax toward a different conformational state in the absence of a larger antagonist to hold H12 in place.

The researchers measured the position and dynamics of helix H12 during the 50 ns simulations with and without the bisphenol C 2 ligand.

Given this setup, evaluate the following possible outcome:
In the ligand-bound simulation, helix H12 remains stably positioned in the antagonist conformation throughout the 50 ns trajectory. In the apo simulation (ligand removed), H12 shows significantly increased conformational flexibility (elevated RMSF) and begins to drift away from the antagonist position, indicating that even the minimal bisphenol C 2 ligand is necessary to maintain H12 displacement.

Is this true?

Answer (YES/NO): NO